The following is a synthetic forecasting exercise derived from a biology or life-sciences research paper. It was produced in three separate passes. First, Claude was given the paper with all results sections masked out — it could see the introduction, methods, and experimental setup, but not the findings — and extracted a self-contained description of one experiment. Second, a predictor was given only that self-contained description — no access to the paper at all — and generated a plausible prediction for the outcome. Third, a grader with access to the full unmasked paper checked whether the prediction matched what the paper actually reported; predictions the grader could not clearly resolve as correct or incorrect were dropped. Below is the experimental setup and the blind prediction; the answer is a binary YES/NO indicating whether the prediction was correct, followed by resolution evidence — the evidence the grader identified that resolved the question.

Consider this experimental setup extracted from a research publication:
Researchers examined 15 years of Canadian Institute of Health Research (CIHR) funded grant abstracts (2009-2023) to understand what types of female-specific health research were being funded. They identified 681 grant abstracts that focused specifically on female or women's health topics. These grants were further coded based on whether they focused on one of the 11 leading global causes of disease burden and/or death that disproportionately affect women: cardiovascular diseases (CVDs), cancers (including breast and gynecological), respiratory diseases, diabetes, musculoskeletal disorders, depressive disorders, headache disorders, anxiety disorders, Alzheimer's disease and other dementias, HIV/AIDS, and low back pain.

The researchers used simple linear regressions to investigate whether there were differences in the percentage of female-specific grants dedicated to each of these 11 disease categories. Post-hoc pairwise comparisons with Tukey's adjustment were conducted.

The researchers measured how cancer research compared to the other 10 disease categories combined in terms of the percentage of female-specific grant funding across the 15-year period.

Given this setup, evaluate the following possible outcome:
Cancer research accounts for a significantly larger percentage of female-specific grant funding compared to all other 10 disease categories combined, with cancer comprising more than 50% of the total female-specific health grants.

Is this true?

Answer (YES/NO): NO